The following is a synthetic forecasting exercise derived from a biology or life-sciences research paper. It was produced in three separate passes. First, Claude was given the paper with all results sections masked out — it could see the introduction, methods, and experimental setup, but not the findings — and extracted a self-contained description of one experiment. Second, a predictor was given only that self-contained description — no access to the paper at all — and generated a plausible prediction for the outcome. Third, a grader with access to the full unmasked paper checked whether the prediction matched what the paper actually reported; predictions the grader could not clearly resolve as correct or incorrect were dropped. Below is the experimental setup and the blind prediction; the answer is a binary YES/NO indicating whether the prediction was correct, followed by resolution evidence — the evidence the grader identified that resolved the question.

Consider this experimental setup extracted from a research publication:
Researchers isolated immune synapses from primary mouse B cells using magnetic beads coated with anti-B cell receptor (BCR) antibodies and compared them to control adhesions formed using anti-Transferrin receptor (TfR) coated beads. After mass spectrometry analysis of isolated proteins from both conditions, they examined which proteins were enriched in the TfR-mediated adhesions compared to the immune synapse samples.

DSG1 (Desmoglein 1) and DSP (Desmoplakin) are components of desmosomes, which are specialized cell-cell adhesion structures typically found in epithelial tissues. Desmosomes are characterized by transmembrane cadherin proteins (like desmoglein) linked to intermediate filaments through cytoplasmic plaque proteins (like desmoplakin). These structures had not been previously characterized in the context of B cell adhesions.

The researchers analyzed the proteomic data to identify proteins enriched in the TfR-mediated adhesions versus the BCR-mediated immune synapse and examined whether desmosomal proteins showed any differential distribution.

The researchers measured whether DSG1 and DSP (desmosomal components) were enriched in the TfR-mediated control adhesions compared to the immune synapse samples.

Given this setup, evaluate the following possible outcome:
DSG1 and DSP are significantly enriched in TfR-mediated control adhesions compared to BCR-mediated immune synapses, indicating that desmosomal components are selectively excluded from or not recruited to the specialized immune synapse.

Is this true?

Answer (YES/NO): YES